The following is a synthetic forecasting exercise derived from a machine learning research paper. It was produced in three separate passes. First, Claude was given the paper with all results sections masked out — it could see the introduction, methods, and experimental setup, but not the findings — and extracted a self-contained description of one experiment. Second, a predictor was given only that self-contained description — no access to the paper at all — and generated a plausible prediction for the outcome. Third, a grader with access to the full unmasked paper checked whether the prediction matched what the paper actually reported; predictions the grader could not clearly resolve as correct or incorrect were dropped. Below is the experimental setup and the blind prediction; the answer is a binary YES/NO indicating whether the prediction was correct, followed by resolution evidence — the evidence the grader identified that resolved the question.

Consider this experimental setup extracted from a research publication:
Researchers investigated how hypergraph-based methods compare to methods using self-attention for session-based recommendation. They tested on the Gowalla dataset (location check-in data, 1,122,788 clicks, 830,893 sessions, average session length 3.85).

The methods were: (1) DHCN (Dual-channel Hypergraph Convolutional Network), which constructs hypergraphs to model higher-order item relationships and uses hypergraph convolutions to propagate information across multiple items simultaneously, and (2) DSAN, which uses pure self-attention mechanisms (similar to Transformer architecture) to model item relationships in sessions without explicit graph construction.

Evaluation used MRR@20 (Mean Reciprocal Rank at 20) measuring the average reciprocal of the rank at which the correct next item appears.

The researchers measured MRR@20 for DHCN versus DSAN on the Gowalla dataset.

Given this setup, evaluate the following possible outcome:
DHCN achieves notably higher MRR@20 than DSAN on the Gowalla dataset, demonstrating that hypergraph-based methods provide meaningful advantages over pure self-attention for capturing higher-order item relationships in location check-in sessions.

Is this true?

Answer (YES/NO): NO